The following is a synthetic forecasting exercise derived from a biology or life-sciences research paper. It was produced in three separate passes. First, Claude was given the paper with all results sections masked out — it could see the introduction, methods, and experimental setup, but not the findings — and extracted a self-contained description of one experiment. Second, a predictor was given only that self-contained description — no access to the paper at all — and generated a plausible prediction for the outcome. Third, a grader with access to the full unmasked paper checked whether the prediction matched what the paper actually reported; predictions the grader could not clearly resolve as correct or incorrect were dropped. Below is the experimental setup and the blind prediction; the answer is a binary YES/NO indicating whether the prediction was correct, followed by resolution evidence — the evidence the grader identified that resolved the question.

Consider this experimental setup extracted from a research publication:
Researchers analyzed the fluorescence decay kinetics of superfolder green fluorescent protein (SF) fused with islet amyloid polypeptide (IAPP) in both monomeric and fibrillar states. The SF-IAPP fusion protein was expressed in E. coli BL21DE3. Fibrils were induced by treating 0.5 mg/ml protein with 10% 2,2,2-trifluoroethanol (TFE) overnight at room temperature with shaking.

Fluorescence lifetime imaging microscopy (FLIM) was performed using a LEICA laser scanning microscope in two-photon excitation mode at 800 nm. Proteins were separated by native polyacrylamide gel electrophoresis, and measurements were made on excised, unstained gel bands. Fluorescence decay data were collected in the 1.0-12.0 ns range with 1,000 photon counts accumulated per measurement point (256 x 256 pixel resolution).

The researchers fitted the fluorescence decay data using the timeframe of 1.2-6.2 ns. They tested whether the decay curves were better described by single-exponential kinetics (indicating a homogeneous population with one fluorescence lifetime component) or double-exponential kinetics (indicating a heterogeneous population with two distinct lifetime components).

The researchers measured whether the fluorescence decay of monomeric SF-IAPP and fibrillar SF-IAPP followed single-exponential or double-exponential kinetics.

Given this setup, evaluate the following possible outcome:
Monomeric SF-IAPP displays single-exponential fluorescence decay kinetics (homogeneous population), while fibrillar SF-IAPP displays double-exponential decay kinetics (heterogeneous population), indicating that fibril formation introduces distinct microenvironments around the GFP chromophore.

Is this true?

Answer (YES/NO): YES